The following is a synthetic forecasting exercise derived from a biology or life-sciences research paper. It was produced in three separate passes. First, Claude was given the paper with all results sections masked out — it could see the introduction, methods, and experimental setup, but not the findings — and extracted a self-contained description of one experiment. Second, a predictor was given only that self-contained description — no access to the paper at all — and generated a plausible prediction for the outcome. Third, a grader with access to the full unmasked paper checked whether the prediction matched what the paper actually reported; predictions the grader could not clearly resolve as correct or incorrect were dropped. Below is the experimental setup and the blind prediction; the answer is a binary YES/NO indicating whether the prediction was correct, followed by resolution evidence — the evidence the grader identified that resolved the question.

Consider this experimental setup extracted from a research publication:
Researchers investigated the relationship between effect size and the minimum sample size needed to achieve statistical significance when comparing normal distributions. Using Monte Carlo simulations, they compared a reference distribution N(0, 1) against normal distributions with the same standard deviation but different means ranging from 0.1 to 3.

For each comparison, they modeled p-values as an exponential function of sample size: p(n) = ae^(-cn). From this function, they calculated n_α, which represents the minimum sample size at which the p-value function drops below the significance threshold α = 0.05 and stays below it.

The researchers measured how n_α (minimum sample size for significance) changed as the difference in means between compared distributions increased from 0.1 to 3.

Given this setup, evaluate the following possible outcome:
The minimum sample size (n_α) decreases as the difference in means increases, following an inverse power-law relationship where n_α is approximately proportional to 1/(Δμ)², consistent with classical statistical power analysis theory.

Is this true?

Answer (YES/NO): NO